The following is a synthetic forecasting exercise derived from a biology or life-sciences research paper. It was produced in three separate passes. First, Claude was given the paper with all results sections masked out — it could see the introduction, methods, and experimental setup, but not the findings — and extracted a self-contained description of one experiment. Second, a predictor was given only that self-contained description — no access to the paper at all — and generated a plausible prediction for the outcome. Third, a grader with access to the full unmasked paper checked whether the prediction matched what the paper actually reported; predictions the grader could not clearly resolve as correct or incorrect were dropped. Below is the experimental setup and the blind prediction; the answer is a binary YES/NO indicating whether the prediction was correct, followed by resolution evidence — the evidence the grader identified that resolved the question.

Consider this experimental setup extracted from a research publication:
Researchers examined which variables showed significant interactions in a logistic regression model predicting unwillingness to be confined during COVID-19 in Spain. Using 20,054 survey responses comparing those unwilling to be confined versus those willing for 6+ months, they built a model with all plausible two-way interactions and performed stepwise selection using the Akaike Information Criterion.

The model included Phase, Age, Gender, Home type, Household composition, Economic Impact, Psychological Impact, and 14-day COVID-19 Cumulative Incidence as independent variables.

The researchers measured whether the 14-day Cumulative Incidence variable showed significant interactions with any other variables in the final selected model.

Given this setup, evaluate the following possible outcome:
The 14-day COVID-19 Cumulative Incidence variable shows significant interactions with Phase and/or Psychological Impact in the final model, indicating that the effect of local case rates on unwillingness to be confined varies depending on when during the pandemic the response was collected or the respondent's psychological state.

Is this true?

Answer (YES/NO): NO